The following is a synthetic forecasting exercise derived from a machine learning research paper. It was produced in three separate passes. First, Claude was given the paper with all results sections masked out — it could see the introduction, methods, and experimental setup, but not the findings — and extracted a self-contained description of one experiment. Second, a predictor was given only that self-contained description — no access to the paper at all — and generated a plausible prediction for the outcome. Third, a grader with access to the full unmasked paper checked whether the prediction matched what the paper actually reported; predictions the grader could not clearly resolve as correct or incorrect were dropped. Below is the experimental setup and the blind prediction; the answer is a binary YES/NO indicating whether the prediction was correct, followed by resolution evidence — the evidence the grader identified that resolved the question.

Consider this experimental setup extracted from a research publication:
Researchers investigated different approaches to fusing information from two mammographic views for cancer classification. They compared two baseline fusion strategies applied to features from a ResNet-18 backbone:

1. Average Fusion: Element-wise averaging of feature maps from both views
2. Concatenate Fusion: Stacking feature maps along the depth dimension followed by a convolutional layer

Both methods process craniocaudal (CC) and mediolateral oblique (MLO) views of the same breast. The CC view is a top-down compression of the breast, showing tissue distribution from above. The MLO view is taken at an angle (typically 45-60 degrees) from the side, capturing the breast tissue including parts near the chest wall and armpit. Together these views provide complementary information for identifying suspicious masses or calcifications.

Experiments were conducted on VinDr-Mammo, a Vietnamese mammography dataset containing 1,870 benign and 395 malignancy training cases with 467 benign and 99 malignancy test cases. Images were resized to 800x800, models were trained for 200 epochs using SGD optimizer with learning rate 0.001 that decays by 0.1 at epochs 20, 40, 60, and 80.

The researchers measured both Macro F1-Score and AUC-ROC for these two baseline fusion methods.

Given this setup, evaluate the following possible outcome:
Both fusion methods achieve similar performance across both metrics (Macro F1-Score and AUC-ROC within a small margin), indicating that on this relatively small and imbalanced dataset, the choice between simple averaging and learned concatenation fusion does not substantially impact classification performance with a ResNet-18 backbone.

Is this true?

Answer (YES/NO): NO